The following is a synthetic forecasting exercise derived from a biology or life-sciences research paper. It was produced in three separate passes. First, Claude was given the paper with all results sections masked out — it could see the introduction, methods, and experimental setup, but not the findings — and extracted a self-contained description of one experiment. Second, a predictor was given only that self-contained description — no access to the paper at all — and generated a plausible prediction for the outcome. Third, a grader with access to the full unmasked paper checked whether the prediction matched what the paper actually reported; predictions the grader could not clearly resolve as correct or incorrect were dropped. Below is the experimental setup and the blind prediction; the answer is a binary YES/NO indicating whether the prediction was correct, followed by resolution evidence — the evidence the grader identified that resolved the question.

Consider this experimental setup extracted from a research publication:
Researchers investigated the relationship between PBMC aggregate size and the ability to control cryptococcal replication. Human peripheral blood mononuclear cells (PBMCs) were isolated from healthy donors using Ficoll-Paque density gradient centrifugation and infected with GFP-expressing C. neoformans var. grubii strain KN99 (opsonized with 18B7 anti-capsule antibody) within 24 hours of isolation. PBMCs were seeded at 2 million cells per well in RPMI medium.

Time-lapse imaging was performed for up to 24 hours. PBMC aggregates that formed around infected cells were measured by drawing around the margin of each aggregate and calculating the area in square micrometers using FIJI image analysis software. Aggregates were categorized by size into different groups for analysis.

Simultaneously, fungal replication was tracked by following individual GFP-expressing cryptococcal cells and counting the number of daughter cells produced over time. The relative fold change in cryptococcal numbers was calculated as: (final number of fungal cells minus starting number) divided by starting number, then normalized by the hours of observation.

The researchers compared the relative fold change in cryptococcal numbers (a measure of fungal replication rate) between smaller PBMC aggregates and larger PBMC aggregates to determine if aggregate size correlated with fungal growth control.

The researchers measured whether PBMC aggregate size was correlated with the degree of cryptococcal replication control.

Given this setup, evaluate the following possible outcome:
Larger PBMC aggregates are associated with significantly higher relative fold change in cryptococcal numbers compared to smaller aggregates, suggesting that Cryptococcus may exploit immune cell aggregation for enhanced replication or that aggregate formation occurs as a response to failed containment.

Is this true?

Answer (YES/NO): YES